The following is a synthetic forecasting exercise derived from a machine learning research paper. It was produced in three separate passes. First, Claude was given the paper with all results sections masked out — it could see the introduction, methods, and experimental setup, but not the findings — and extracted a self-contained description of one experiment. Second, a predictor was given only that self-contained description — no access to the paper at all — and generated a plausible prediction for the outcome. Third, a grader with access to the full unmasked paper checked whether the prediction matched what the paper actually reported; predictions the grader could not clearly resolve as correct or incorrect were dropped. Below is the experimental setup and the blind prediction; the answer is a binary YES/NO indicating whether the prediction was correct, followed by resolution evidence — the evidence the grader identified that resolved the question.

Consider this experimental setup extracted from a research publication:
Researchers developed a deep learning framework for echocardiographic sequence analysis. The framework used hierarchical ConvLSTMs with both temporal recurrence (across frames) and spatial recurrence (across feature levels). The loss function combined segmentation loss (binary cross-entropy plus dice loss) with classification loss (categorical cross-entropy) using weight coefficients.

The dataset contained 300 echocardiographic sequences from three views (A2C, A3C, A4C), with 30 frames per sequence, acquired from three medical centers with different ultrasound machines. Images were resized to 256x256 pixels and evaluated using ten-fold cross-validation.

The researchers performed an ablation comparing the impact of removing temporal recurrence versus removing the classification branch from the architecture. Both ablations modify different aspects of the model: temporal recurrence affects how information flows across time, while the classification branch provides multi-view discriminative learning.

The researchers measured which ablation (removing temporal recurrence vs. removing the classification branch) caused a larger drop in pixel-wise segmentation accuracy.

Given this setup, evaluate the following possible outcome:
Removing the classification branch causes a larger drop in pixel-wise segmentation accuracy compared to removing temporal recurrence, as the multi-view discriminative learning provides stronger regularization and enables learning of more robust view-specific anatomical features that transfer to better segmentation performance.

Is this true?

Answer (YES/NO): NO